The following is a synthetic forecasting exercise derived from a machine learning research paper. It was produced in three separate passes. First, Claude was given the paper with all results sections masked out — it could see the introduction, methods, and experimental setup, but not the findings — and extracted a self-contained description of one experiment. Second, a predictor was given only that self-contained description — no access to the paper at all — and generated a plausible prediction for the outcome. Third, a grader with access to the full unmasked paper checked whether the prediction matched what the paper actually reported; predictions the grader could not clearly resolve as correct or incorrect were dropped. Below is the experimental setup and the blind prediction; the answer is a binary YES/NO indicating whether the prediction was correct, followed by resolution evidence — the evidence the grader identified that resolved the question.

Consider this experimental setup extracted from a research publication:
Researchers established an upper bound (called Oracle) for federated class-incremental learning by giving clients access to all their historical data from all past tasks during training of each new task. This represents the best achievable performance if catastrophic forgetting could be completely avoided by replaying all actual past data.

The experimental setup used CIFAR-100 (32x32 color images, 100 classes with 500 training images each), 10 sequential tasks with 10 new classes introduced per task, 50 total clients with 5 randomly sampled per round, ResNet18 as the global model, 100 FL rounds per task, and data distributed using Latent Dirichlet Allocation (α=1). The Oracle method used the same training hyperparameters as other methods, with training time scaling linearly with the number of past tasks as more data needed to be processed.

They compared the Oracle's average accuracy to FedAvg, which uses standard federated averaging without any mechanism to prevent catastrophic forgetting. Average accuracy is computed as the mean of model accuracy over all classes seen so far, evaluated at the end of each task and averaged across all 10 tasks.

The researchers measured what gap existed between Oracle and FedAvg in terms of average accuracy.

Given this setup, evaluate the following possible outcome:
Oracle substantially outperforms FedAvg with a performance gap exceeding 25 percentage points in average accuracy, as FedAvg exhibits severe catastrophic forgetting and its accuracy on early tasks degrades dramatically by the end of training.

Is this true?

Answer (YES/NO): YES